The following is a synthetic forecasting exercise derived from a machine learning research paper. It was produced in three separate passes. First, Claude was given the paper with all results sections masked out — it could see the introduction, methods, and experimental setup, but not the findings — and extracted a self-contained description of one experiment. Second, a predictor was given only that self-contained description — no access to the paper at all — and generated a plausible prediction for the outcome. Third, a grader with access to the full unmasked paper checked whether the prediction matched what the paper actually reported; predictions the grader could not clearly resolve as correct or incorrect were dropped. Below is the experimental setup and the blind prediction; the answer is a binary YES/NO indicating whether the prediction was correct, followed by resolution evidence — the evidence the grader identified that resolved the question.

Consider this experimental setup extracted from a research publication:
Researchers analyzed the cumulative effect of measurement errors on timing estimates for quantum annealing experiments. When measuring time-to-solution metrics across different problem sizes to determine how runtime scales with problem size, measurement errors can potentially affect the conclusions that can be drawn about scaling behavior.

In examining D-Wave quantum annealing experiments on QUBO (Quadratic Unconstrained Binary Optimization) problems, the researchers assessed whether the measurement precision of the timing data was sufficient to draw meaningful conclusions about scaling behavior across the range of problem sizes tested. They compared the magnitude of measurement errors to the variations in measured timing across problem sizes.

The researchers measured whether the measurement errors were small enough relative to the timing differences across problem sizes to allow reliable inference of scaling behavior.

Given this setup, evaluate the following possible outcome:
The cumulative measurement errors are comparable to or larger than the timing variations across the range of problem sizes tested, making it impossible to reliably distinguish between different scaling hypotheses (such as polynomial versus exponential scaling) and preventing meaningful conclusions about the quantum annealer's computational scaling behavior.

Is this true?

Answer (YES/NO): YES